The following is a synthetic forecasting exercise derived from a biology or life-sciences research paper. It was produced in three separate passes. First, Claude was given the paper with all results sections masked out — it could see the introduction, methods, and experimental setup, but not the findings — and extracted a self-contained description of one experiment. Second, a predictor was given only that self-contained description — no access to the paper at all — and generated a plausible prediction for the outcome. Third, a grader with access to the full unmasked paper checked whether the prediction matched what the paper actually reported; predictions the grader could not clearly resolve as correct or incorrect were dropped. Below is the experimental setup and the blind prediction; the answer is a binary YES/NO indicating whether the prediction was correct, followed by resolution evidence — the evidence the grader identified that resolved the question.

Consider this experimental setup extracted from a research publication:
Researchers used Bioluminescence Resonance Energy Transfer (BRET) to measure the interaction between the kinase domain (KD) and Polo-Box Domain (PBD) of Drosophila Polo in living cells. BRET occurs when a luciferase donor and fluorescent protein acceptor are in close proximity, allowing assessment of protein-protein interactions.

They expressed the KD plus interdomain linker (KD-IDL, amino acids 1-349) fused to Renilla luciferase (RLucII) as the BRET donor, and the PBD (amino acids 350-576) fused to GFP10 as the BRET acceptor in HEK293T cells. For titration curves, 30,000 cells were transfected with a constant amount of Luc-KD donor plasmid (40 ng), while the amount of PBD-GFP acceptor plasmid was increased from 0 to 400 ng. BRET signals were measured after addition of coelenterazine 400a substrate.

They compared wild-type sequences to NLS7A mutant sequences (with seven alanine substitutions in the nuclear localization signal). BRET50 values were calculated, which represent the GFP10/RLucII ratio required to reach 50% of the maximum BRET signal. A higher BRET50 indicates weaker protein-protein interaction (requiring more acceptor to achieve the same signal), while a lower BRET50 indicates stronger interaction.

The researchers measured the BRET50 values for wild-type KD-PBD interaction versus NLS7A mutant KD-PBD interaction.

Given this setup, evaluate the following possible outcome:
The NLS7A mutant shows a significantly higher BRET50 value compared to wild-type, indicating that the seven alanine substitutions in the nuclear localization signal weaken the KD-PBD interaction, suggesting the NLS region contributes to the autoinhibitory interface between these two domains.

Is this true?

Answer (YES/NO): YES